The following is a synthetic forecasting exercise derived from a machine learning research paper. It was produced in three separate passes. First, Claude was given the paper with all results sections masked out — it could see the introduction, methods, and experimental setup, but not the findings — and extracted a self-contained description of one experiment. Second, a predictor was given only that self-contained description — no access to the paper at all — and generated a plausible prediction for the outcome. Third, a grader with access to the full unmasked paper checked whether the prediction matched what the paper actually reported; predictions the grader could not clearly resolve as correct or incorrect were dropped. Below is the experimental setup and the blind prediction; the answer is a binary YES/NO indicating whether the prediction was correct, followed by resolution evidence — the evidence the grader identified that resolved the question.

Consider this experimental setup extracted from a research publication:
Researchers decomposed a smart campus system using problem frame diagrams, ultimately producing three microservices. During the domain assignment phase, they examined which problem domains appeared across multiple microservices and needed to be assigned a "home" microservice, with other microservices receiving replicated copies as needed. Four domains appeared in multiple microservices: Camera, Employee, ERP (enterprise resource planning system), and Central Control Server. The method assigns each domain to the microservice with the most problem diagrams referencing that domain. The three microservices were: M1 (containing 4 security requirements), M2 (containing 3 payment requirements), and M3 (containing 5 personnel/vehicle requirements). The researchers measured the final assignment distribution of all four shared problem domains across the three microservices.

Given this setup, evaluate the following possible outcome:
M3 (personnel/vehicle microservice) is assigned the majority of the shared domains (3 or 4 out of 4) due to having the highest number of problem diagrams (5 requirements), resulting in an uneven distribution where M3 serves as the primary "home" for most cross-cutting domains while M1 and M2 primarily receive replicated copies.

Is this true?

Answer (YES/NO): YES